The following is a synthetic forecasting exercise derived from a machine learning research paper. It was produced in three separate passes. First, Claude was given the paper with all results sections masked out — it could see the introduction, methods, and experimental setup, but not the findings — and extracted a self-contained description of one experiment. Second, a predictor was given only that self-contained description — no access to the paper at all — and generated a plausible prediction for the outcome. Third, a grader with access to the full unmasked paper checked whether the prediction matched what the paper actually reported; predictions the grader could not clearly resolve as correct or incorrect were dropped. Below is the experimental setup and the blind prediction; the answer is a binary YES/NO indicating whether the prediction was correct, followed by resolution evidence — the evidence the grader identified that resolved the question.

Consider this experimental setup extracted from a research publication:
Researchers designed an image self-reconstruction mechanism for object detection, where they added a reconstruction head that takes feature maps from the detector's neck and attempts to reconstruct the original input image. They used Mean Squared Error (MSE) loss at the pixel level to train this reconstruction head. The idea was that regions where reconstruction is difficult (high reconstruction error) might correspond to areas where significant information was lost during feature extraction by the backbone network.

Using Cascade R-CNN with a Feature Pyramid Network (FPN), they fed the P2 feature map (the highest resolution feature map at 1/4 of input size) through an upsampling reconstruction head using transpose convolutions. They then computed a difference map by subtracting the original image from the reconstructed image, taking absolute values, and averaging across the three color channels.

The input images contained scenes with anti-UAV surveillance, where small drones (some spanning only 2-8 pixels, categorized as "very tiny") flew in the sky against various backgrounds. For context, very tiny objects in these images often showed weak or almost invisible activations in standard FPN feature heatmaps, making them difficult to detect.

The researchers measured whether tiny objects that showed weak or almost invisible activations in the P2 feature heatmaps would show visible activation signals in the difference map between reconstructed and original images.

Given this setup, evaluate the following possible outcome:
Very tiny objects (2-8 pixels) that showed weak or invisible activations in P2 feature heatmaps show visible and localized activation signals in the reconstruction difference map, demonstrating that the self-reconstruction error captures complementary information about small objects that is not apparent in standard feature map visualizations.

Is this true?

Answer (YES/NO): YES